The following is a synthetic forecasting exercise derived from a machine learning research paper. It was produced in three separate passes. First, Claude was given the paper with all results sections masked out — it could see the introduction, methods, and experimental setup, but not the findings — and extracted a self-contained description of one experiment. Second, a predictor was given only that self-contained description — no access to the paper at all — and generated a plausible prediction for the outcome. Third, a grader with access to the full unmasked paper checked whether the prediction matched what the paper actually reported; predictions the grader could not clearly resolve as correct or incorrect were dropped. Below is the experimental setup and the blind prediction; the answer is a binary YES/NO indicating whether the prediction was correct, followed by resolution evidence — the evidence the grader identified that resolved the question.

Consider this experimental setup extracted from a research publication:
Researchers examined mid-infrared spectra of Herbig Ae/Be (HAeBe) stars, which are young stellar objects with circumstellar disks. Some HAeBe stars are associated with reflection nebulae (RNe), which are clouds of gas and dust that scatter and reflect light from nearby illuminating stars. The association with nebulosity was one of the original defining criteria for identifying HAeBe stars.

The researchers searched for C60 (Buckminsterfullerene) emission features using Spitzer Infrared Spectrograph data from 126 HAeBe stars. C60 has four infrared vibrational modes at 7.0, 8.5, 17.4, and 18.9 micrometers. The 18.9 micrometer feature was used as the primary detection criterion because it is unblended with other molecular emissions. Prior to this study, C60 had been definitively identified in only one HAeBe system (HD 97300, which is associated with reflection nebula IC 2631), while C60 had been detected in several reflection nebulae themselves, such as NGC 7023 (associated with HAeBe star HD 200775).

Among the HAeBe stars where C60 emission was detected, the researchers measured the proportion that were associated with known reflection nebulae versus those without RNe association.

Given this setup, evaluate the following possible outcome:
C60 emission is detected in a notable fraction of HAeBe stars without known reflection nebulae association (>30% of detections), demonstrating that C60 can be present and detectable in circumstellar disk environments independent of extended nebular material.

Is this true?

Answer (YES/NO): YES